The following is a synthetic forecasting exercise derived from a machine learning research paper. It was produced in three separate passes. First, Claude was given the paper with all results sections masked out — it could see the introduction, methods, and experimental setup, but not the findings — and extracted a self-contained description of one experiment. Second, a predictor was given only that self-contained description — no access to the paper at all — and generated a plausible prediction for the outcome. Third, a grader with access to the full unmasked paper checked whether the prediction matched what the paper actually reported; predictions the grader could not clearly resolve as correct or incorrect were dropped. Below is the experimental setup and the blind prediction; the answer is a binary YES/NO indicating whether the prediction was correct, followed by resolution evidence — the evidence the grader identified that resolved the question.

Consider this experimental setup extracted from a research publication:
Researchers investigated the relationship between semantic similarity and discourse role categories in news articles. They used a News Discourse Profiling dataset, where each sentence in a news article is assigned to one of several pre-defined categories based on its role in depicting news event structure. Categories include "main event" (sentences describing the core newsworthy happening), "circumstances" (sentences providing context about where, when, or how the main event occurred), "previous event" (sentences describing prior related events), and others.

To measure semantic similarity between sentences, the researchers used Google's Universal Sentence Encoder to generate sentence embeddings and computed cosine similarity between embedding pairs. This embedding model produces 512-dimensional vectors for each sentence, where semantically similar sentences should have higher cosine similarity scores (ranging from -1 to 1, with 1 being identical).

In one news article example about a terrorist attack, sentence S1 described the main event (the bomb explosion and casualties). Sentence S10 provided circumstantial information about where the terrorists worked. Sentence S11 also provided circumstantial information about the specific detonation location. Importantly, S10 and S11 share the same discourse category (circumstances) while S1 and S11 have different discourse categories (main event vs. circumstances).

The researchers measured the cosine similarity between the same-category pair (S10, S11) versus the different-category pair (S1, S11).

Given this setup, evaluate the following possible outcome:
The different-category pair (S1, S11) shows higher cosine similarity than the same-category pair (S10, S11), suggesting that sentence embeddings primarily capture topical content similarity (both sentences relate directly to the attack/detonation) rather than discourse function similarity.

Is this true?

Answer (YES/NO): YES